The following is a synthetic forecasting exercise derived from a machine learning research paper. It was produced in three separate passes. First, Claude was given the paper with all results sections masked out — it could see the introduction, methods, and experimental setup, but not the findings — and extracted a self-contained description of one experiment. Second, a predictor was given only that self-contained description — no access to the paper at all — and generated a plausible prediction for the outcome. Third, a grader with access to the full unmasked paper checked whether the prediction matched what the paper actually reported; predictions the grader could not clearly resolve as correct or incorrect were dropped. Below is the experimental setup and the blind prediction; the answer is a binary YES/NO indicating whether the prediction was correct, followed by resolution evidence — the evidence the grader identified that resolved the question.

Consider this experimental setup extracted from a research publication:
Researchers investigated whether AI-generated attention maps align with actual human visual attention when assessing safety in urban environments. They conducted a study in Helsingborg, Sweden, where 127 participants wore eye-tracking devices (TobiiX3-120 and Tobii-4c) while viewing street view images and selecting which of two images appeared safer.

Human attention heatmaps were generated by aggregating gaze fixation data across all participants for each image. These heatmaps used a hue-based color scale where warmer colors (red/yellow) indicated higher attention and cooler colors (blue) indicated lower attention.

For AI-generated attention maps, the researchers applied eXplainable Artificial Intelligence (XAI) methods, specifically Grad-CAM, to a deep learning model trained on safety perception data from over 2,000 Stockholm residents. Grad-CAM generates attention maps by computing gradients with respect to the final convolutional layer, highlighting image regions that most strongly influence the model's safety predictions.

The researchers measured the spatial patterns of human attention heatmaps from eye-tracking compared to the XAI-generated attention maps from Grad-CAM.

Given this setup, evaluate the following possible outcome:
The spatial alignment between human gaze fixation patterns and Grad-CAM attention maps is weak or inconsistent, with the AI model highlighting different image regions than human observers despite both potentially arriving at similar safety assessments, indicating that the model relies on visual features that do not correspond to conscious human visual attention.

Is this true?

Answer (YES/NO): YES